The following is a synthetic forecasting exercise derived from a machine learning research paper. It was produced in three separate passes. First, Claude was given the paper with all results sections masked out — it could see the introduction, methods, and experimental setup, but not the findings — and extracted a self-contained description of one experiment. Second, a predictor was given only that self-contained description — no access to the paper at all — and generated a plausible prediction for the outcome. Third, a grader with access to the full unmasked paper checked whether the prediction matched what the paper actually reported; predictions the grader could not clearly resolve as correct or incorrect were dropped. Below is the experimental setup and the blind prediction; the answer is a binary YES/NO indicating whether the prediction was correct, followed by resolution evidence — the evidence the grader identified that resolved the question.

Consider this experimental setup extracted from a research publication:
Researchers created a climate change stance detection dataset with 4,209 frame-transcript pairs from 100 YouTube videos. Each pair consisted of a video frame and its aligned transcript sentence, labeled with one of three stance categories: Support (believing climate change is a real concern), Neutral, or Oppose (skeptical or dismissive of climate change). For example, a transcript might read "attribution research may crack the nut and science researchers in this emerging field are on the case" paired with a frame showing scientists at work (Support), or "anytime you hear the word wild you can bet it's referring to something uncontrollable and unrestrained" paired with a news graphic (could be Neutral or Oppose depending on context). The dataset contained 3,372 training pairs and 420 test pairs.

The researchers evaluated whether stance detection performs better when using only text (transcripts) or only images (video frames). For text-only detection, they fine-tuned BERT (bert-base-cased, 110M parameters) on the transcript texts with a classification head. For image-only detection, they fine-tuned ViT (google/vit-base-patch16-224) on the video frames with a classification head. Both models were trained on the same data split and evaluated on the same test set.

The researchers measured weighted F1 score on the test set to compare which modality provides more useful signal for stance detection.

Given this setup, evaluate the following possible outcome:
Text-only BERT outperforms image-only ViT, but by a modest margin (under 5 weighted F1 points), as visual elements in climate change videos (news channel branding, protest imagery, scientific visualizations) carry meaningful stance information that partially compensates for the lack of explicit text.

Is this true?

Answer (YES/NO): NO